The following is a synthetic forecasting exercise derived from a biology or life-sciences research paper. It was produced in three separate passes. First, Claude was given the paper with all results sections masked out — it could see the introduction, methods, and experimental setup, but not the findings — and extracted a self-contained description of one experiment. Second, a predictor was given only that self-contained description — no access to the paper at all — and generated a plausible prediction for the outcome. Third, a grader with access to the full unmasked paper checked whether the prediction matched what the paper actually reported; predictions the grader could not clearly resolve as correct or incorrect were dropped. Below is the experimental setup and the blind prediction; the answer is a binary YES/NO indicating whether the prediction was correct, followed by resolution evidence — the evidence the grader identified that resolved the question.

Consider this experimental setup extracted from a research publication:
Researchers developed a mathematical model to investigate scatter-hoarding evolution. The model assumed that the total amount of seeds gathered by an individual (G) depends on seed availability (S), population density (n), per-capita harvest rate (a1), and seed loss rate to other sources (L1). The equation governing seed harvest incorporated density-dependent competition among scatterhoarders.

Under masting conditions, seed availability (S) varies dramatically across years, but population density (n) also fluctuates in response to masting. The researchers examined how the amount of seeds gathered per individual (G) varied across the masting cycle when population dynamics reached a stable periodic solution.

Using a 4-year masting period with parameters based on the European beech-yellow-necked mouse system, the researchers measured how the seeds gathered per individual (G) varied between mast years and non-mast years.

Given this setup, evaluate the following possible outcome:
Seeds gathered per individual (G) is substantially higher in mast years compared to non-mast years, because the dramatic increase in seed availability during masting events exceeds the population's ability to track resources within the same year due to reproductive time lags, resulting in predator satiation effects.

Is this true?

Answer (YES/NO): YES